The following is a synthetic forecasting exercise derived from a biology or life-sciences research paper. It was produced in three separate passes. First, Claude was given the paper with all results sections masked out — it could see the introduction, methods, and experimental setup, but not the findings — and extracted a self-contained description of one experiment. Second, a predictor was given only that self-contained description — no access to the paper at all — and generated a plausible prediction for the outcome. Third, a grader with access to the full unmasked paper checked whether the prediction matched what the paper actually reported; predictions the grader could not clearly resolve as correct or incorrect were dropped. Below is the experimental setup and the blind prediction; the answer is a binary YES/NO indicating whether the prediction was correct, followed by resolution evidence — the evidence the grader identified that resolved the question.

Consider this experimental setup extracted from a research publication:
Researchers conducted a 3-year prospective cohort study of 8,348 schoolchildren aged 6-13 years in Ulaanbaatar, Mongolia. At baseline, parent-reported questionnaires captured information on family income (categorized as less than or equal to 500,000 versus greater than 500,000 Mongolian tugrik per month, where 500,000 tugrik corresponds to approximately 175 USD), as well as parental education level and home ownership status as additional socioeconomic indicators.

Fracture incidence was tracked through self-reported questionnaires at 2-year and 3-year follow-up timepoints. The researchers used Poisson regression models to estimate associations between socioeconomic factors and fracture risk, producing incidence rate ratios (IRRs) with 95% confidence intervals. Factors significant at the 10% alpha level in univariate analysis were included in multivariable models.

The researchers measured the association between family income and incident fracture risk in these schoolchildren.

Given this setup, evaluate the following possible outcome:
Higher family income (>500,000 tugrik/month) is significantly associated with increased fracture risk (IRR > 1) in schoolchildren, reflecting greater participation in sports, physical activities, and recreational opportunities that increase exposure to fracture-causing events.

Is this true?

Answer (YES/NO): NO